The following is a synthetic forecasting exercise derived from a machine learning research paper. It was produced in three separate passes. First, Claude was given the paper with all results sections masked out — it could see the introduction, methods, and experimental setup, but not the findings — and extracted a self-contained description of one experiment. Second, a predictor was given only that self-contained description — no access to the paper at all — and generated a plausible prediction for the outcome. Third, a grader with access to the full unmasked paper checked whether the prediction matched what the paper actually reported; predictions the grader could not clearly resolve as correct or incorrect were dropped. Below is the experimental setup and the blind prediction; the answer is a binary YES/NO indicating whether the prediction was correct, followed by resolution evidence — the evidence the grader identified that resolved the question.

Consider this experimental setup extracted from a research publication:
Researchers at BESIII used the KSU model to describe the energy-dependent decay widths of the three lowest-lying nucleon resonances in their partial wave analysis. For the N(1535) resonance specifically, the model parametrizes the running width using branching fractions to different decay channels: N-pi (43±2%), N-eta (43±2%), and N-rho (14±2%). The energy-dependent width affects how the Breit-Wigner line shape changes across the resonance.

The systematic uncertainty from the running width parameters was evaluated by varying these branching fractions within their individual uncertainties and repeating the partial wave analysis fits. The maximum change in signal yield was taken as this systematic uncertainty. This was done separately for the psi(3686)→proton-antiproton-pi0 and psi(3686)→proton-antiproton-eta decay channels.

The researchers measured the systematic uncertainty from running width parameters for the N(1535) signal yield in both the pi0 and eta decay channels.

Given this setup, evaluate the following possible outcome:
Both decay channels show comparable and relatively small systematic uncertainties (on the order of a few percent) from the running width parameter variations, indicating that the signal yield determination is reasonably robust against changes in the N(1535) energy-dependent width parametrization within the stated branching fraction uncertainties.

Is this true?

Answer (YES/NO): NO